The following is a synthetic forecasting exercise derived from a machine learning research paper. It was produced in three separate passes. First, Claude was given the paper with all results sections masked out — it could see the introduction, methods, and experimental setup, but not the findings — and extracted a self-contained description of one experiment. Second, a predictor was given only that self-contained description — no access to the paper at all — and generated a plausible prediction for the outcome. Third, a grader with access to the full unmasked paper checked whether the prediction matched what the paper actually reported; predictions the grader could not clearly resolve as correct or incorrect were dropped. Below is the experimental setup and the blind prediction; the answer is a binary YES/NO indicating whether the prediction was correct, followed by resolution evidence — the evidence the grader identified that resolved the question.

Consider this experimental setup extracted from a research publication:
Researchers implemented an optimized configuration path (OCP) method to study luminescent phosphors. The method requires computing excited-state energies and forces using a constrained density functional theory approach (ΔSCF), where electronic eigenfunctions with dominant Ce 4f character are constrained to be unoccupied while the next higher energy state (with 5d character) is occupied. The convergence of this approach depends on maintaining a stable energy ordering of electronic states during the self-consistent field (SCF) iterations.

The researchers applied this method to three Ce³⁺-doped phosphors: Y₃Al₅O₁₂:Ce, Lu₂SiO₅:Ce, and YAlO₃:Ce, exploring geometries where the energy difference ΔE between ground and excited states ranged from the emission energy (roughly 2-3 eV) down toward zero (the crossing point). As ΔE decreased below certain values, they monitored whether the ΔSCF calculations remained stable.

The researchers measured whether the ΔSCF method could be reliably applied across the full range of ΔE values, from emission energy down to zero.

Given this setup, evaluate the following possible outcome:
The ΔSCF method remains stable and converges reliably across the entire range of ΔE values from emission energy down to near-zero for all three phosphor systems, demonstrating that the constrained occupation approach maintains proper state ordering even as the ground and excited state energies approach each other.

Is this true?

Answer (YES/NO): NO